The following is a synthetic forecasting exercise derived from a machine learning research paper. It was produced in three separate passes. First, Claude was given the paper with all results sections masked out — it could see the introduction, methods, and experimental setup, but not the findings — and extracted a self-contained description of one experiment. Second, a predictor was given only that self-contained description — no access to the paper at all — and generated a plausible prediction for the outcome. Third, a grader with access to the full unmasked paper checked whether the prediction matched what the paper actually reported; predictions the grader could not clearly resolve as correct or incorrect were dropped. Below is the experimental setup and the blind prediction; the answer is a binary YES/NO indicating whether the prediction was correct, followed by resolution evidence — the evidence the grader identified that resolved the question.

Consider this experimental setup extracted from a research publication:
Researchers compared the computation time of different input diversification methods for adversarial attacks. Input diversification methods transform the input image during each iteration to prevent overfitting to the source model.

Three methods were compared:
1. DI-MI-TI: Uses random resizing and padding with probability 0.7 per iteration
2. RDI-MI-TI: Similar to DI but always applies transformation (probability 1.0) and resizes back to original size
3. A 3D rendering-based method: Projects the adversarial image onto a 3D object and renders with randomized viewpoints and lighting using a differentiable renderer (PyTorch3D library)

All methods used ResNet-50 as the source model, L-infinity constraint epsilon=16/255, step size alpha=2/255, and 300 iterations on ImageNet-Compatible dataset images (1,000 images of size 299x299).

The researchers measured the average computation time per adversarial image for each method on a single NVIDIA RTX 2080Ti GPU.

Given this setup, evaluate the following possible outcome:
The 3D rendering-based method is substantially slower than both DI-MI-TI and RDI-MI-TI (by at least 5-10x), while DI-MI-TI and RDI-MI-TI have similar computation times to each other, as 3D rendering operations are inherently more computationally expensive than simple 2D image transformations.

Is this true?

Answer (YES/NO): NO